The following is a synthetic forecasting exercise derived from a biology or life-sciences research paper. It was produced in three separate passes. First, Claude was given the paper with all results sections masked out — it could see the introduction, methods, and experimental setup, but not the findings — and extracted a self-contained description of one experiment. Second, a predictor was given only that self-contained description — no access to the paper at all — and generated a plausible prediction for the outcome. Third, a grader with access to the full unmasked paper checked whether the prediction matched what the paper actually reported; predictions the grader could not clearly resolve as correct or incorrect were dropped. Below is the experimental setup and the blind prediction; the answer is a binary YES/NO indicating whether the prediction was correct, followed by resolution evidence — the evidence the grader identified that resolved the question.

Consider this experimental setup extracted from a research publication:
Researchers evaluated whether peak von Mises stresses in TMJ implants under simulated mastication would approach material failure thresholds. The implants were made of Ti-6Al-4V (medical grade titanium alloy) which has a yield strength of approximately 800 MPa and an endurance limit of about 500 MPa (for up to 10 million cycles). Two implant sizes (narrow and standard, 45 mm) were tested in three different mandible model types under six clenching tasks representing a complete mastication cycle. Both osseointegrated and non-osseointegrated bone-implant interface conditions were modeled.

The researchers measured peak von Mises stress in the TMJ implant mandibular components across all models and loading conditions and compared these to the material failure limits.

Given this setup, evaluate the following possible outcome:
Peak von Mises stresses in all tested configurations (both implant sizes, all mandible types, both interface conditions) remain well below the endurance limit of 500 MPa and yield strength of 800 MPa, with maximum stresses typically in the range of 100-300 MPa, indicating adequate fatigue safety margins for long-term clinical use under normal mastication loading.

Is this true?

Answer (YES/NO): YES